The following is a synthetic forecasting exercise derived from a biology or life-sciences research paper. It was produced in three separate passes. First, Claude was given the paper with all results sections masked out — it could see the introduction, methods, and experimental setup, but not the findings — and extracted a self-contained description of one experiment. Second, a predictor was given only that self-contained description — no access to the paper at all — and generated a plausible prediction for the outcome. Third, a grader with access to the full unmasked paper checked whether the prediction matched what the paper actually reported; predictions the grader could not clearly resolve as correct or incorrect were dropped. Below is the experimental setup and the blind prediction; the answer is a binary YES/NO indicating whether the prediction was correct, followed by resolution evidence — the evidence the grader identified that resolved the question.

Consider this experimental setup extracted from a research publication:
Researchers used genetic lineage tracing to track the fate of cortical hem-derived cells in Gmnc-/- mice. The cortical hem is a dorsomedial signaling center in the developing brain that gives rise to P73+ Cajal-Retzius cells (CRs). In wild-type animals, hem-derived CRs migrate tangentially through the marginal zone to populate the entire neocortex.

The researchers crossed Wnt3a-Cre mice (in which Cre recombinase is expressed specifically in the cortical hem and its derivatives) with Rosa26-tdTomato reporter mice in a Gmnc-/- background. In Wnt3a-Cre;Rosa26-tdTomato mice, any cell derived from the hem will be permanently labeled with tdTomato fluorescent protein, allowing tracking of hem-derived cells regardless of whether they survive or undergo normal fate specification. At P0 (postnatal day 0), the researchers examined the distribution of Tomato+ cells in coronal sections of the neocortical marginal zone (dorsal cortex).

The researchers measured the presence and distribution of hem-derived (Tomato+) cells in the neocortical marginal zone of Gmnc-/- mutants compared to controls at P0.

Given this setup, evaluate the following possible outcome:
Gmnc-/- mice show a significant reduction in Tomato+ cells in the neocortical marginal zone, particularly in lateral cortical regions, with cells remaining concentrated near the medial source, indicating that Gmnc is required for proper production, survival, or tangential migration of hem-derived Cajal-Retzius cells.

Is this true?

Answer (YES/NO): NO